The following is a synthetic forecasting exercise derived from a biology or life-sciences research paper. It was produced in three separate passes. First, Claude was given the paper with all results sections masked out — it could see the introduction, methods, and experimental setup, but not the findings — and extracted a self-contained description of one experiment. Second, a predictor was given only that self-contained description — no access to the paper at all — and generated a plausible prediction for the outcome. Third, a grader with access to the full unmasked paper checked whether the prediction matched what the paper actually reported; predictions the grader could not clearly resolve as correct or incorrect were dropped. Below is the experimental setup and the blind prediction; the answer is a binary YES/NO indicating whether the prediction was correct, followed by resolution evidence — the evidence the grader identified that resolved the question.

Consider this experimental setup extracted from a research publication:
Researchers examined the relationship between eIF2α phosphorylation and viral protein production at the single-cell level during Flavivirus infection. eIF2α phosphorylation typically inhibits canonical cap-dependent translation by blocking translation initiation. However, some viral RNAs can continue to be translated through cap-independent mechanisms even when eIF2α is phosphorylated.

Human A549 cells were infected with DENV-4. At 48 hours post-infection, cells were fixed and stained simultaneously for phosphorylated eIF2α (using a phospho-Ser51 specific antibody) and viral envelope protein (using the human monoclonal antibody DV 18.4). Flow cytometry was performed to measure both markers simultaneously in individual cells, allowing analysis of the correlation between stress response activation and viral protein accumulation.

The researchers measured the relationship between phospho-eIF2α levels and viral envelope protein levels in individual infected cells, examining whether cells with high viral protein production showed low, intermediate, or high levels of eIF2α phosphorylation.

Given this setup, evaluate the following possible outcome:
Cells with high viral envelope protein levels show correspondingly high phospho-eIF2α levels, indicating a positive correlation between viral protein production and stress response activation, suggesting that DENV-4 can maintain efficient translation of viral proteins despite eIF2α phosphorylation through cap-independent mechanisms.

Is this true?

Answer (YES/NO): YES